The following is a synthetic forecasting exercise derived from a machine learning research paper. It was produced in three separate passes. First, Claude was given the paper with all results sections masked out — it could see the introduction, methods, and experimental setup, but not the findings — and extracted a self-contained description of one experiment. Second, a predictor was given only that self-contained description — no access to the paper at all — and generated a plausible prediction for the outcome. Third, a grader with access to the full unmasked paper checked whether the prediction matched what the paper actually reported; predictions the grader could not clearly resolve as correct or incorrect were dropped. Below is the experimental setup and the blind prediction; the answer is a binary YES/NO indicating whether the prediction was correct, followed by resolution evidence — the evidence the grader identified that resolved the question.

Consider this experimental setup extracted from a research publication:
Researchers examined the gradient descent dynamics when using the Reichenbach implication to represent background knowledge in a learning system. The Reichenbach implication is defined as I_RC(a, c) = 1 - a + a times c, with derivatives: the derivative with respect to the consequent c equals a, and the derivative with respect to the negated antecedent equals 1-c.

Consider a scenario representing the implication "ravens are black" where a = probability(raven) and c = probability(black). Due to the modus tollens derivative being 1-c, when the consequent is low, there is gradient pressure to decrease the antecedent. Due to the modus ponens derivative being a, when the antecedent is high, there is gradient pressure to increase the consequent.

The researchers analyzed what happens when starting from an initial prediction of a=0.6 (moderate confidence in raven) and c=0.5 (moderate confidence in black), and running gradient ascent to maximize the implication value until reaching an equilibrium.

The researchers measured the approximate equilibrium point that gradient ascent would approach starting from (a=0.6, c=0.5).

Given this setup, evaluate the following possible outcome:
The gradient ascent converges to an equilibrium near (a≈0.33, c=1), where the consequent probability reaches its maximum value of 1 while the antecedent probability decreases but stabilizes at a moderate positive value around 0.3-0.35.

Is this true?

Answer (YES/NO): YES